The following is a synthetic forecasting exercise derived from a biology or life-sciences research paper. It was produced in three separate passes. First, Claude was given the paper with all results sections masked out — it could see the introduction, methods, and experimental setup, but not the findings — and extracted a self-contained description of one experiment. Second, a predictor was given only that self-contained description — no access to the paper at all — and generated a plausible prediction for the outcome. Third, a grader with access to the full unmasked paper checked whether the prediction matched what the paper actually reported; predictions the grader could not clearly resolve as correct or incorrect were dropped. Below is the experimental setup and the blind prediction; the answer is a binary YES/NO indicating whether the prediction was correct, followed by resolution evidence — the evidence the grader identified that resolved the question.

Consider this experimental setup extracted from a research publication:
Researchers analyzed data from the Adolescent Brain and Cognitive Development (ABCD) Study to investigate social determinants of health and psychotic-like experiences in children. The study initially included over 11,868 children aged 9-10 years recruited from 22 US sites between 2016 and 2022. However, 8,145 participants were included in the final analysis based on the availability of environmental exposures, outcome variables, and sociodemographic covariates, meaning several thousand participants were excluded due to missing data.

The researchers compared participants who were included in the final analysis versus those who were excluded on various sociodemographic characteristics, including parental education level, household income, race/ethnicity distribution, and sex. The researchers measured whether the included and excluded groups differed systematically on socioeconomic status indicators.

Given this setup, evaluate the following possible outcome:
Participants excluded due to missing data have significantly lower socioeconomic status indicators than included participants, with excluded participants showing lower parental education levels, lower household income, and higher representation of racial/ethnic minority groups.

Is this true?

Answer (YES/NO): NO